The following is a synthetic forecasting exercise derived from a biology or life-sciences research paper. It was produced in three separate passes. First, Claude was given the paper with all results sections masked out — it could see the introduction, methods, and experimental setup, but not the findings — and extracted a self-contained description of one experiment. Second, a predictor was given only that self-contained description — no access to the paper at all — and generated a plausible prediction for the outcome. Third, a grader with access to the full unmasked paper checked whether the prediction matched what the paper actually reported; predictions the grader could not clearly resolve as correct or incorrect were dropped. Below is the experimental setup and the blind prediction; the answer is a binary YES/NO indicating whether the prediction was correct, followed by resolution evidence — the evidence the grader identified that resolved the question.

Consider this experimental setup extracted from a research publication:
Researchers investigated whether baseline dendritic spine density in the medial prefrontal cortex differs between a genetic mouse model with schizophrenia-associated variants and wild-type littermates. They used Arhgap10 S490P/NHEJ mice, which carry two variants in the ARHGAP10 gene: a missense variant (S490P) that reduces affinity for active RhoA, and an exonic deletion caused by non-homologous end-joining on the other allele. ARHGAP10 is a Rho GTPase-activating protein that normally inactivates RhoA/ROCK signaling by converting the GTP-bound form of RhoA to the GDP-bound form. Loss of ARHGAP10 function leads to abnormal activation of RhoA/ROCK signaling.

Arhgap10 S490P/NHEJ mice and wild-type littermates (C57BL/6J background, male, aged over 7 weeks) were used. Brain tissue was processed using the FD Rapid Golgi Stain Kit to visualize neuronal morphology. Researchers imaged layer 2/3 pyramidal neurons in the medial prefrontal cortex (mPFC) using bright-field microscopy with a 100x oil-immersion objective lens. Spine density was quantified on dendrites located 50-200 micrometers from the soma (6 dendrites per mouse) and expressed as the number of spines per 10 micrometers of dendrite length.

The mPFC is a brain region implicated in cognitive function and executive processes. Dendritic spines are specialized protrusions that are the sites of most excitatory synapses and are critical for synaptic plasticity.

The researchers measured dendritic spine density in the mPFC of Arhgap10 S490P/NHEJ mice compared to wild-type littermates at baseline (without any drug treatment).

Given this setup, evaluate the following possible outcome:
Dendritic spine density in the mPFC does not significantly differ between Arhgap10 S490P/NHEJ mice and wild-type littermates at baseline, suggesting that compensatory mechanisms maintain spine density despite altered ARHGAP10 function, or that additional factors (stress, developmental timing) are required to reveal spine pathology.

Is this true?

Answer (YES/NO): NO